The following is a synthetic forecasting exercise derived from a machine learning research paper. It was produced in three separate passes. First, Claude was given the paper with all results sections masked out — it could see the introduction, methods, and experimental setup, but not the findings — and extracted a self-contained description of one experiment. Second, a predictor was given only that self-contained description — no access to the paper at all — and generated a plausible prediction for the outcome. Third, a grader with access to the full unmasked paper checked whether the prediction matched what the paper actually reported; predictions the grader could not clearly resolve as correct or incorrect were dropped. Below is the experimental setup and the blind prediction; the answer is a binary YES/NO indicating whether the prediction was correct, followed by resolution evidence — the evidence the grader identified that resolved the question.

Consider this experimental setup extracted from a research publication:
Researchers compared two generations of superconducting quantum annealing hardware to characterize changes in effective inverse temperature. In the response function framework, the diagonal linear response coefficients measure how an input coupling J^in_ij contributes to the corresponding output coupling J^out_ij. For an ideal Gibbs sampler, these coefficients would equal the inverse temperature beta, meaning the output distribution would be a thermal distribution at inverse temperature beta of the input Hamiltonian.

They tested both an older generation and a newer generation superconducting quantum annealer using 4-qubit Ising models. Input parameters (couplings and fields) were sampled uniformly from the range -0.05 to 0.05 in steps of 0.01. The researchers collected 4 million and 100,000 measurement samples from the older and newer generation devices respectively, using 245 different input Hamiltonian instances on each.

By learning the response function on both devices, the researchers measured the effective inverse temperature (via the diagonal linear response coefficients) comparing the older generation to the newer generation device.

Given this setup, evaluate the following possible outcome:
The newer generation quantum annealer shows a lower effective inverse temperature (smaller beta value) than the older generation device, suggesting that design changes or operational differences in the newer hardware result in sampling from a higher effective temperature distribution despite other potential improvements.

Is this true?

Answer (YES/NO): YES